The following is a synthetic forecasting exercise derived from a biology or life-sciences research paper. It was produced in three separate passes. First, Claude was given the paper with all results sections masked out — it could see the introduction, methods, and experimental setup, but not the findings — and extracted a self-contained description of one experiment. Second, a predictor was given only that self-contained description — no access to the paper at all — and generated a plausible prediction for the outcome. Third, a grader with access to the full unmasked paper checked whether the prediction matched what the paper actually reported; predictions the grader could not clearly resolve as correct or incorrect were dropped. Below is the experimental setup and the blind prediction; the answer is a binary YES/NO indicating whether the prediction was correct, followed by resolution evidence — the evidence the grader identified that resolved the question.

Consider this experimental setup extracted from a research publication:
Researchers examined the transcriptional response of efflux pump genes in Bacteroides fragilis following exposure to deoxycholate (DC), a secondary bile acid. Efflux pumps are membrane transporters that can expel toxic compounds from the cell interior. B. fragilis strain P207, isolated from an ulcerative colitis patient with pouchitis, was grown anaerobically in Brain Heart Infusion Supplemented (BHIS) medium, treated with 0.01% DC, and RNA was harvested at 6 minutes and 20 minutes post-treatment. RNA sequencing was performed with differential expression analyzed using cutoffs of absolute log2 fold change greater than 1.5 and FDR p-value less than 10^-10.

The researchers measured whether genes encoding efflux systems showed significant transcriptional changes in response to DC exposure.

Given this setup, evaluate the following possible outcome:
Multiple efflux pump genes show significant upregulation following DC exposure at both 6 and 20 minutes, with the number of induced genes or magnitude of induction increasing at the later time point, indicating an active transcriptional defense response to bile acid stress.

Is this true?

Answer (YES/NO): YES